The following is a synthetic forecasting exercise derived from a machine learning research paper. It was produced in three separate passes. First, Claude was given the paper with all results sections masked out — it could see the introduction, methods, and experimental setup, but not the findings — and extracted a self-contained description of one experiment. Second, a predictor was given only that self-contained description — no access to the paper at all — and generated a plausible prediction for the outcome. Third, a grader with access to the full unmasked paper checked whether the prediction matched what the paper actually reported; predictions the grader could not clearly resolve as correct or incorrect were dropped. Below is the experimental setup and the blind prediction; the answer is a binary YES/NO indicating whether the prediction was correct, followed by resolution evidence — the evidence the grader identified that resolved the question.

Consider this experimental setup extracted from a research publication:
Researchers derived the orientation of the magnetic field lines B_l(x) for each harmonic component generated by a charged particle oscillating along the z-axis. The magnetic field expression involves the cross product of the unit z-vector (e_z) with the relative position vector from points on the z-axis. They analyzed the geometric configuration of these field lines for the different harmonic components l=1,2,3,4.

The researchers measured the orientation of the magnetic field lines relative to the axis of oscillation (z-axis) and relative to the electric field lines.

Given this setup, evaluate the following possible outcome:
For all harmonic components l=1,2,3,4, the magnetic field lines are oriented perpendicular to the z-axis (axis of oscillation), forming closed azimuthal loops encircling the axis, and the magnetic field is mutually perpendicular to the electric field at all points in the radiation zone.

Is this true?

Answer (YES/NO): YES